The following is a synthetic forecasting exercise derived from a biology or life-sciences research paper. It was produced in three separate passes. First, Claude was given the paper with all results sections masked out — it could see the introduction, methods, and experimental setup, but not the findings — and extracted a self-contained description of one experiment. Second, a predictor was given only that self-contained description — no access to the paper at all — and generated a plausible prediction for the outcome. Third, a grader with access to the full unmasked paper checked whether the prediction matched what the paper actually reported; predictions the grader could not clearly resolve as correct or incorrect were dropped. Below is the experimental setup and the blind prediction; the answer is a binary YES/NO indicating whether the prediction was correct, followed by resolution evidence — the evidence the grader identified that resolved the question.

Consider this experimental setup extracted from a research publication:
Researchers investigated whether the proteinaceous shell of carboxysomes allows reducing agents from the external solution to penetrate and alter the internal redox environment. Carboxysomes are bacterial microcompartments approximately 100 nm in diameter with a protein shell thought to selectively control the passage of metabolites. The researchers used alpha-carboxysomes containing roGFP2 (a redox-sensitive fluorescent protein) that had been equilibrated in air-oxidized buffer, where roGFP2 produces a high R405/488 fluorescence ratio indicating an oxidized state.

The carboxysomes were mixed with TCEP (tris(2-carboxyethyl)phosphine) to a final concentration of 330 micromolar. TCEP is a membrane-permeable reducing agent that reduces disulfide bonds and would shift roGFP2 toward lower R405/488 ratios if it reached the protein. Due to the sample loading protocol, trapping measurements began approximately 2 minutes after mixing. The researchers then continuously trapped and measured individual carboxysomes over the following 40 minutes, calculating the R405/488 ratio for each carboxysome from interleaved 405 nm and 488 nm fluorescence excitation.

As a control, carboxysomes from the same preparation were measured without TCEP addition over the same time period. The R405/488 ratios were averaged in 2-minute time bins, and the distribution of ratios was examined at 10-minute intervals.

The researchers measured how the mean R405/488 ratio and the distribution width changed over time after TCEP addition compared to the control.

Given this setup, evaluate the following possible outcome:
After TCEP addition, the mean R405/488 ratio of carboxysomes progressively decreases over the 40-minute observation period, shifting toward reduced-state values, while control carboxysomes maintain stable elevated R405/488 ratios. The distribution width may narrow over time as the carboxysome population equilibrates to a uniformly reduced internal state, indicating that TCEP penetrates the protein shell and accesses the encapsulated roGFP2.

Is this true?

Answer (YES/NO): YES